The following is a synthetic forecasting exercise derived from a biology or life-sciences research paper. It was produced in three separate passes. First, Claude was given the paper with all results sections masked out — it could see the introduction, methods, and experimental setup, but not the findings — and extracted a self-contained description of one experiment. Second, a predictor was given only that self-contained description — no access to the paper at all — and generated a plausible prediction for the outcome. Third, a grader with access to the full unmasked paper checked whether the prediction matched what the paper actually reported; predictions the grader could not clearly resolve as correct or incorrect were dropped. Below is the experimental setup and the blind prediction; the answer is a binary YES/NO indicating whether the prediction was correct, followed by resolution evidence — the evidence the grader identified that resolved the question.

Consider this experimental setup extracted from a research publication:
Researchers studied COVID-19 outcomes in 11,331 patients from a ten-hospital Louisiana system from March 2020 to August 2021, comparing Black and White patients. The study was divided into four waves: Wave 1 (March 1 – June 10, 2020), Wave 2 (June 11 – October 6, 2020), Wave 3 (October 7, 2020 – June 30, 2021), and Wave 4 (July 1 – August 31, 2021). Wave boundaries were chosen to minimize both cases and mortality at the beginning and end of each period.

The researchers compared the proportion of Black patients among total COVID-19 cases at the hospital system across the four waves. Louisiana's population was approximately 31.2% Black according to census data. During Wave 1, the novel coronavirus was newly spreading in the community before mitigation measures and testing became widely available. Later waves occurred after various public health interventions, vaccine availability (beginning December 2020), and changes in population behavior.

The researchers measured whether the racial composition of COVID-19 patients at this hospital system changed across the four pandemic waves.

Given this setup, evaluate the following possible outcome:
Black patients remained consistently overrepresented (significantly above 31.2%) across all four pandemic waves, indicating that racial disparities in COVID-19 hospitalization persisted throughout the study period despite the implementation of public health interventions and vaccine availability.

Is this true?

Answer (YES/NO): YES